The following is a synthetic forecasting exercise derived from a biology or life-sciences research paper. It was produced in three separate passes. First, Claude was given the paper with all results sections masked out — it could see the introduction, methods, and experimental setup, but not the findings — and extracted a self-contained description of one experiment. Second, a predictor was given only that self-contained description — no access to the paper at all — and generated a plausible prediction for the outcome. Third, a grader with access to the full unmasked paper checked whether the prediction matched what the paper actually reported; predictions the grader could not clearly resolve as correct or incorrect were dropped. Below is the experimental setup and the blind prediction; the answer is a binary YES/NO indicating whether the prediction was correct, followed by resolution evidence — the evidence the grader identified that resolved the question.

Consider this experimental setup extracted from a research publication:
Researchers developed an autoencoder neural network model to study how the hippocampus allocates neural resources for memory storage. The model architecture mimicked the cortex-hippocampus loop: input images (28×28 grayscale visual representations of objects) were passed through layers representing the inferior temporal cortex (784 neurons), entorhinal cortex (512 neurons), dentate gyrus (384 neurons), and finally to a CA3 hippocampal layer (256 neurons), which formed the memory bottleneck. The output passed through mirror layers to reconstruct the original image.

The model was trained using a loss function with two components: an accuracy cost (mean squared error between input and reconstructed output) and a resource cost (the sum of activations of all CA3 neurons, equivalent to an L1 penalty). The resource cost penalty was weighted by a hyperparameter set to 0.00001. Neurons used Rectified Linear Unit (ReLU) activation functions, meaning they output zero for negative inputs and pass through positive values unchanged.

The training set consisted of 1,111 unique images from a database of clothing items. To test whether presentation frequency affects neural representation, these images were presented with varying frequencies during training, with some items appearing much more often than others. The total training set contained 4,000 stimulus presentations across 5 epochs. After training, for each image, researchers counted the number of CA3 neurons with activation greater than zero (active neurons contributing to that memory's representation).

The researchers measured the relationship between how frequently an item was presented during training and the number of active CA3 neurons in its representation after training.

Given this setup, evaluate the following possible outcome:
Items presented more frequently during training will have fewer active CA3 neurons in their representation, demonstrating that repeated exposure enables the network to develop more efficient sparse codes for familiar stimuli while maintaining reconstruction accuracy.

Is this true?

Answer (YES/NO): YES